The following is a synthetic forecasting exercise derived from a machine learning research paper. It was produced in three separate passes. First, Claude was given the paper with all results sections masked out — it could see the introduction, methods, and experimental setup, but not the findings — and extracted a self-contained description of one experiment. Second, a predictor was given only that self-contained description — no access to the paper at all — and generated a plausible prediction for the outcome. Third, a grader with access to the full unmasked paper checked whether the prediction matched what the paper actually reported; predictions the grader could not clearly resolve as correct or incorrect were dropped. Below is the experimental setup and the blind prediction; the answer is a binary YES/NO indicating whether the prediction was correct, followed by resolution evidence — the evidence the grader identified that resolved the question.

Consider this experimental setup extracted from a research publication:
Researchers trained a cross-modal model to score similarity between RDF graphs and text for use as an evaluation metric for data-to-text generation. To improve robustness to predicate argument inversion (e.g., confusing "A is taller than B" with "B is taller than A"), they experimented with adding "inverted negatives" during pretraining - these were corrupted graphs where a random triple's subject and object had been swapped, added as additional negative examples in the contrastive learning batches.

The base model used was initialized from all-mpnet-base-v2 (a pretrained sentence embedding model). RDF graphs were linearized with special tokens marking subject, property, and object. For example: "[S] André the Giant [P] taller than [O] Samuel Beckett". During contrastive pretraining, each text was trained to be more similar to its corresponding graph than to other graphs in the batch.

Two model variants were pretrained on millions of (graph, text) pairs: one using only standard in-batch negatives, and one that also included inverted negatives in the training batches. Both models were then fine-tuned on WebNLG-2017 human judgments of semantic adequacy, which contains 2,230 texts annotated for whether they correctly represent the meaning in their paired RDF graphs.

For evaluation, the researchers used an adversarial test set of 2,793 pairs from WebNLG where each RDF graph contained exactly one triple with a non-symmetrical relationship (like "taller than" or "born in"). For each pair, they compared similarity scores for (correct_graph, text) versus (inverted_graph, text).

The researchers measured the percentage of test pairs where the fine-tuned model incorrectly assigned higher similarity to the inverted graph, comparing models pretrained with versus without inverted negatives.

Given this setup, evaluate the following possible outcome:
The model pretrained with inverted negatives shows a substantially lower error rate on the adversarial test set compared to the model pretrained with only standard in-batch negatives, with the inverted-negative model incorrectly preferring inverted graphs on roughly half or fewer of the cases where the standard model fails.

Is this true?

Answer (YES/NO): YES